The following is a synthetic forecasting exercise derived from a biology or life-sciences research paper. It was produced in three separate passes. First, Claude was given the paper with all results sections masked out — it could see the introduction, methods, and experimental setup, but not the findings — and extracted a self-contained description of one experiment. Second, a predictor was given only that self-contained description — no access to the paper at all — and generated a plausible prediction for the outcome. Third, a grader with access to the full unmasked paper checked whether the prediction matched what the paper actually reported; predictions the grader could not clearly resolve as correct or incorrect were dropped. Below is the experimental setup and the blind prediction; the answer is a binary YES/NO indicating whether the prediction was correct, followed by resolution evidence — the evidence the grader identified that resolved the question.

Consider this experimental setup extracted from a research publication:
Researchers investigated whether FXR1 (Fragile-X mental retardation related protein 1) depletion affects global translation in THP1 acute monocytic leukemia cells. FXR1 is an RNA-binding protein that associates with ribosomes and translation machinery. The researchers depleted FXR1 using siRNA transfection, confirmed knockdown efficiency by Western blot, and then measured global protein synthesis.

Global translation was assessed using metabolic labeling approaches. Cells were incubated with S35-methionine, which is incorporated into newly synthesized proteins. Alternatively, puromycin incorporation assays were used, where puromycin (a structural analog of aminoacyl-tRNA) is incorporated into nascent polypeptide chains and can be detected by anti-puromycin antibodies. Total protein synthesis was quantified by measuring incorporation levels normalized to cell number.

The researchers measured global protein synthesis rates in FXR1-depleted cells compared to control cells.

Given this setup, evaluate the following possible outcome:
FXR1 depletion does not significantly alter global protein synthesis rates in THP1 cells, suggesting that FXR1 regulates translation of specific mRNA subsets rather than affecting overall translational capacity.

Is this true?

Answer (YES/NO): NO